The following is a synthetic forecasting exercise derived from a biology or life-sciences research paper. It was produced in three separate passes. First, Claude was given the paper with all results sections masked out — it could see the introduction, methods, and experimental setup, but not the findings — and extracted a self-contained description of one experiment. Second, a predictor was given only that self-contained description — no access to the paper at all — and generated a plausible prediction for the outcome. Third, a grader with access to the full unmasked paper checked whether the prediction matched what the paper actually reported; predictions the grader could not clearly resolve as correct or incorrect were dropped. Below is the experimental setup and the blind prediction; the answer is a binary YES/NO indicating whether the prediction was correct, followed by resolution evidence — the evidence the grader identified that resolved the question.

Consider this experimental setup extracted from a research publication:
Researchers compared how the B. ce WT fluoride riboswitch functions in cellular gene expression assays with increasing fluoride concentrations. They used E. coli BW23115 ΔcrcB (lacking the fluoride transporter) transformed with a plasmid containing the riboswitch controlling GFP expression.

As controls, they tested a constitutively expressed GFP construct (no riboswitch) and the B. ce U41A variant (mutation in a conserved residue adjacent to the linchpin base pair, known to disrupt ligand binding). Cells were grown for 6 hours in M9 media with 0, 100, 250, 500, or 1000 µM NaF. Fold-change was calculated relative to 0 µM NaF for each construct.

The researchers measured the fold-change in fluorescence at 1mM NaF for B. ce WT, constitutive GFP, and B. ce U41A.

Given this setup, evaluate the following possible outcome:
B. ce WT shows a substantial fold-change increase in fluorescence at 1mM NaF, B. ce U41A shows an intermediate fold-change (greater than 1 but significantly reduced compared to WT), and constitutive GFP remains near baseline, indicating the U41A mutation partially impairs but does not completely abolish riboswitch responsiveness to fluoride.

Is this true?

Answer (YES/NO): NO